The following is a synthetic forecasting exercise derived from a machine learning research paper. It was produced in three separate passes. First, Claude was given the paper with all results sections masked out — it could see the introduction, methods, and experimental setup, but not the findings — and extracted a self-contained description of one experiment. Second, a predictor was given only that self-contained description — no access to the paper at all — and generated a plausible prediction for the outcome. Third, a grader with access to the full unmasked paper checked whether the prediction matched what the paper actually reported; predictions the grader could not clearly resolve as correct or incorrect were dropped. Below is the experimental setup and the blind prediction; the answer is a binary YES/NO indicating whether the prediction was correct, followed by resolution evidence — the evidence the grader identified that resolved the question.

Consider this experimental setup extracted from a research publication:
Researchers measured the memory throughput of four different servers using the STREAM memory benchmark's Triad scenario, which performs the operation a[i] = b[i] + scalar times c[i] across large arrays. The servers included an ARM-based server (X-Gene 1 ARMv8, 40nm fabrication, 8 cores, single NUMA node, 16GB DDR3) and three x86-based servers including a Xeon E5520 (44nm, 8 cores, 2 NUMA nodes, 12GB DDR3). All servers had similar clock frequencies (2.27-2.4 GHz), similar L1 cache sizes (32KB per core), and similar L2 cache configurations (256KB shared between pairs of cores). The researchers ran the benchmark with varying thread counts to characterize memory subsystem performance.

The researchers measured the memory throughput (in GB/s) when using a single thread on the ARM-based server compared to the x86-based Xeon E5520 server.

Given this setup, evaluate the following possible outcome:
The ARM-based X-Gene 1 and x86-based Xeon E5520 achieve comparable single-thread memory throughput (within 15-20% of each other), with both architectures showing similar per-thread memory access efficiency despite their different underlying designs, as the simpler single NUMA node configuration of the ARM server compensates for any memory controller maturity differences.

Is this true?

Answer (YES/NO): YES